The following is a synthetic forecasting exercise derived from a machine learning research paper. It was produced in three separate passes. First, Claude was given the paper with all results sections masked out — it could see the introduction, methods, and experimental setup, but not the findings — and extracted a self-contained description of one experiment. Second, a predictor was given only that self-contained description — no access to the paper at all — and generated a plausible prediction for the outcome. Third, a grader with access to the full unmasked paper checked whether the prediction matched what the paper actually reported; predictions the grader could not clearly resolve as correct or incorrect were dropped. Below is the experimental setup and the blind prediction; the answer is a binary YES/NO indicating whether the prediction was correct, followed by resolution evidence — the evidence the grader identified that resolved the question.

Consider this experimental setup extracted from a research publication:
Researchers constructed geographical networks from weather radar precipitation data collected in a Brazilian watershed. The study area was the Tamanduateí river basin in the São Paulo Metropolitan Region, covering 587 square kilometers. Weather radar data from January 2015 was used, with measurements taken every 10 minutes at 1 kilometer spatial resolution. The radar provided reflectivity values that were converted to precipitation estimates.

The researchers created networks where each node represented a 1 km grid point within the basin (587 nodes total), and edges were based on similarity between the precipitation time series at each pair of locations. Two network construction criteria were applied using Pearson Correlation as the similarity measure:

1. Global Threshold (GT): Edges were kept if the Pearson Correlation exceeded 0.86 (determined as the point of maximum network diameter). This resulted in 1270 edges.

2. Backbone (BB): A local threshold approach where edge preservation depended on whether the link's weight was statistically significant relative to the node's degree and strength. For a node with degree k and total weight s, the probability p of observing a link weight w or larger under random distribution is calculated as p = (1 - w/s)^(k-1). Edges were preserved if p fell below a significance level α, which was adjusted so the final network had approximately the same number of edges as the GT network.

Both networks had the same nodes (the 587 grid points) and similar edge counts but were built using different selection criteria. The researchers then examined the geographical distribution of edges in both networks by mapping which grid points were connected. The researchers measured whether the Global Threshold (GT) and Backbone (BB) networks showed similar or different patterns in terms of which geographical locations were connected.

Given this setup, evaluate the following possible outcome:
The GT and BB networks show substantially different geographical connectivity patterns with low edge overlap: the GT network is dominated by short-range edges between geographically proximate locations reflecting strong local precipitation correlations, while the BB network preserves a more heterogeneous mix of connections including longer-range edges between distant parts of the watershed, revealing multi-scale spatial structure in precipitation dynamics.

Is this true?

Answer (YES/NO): YES